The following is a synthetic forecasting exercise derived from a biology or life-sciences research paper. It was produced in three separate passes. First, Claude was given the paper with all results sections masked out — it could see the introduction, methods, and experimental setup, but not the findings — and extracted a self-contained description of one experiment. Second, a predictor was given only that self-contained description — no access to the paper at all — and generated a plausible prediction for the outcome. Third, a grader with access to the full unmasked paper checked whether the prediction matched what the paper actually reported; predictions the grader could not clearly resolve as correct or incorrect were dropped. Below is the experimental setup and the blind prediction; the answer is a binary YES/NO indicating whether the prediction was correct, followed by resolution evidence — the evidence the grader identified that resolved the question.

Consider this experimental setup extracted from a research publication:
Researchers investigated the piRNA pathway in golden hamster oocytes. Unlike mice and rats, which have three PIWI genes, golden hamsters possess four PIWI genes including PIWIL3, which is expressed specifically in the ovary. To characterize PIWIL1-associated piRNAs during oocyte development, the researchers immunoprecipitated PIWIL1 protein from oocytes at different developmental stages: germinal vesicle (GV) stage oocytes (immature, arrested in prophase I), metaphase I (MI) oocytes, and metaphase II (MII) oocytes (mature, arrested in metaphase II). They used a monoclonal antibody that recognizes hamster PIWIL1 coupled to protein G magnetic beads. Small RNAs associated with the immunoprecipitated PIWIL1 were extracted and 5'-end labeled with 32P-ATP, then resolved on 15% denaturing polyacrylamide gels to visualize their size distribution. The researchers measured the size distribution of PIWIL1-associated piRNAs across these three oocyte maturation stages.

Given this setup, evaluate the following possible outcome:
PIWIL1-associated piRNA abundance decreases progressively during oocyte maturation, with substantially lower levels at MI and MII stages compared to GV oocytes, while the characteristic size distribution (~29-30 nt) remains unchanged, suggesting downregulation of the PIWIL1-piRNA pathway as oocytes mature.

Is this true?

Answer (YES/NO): NO